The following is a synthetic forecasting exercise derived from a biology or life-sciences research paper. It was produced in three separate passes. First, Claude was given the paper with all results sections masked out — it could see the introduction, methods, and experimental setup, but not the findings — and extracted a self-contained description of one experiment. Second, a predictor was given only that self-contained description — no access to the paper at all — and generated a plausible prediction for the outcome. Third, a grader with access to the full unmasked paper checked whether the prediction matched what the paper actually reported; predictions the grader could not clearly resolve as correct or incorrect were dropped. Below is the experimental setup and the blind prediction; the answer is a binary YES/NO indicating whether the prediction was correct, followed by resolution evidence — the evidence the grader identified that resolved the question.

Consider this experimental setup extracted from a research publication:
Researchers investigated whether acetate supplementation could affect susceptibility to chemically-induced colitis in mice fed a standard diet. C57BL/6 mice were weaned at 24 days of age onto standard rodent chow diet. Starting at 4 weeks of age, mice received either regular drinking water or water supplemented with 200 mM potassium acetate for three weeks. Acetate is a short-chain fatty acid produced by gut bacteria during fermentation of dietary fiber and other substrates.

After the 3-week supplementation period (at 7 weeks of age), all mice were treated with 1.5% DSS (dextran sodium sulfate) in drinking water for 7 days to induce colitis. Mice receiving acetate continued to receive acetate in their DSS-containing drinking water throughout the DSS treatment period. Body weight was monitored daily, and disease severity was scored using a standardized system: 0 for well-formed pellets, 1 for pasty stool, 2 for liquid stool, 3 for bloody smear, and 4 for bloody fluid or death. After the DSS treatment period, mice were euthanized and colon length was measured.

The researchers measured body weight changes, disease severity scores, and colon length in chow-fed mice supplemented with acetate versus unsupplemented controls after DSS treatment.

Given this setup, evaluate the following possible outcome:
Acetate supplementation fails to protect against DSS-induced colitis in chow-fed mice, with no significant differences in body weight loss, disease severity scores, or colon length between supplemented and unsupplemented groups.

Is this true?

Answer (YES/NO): NO